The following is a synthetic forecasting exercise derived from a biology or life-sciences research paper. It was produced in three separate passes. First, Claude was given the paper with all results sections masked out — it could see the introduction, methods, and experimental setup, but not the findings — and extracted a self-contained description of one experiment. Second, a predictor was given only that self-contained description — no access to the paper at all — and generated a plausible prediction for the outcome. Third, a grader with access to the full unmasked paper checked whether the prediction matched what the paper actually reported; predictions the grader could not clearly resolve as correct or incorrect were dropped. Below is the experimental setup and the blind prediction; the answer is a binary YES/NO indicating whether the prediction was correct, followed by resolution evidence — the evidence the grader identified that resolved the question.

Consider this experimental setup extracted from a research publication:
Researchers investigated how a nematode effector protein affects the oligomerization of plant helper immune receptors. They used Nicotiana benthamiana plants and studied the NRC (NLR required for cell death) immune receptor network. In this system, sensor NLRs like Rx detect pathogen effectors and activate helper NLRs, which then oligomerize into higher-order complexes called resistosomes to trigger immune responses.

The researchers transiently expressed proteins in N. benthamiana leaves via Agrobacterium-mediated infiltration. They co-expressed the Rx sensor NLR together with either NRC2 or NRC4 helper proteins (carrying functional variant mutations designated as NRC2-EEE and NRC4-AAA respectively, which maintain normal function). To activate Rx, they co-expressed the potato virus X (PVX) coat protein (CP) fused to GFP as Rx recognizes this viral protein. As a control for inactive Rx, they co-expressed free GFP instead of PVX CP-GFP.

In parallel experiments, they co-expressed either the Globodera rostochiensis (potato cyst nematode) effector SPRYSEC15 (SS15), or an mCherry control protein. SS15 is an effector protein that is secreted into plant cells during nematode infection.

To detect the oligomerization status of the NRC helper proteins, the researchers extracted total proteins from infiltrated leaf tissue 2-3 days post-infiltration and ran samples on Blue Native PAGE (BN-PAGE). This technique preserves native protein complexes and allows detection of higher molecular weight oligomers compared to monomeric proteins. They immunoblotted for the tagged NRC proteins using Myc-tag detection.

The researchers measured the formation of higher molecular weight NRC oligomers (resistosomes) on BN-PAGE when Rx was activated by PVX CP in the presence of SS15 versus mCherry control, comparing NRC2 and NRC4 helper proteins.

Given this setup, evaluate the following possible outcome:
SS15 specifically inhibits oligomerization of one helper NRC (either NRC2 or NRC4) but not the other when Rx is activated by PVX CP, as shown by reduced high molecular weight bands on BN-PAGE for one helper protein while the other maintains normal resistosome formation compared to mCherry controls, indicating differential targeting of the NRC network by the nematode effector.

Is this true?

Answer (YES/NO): YES